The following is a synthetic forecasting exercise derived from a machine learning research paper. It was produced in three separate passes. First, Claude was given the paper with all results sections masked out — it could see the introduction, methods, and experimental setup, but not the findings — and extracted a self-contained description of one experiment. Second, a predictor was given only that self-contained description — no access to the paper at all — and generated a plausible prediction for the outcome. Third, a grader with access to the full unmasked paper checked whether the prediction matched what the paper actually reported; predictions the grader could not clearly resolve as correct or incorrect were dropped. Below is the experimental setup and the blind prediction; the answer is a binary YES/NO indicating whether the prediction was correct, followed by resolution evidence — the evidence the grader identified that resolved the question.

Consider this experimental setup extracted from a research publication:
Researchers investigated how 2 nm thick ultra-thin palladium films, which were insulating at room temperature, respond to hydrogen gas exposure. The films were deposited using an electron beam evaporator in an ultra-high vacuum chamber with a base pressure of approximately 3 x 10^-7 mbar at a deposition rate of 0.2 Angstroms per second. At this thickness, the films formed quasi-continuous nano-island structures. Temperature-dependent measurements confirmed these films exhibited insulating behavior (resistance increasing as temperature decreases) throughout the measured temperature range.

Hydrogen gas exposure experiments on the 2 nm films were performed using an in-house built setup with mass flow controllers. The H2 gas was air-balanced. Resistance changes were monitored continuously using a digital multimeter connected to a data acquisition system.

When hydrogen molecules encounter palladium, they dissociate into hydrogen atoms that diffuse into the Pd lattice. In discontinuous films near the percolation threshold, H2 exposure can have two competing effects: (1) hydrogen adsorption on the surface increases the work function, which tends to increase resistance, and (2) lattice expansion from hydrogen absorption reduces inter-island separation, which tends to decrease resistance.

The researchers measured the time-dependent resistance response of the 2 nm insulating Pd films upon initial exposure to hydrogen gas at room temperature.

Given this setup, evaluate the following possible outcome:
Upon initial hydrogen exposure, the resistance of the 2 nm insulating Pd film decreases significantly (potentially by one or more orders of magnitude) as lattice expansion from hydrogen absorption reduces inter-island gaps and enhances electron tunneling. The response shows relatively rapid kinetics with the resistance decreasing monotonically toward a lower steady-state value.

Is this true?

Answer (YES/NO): NO